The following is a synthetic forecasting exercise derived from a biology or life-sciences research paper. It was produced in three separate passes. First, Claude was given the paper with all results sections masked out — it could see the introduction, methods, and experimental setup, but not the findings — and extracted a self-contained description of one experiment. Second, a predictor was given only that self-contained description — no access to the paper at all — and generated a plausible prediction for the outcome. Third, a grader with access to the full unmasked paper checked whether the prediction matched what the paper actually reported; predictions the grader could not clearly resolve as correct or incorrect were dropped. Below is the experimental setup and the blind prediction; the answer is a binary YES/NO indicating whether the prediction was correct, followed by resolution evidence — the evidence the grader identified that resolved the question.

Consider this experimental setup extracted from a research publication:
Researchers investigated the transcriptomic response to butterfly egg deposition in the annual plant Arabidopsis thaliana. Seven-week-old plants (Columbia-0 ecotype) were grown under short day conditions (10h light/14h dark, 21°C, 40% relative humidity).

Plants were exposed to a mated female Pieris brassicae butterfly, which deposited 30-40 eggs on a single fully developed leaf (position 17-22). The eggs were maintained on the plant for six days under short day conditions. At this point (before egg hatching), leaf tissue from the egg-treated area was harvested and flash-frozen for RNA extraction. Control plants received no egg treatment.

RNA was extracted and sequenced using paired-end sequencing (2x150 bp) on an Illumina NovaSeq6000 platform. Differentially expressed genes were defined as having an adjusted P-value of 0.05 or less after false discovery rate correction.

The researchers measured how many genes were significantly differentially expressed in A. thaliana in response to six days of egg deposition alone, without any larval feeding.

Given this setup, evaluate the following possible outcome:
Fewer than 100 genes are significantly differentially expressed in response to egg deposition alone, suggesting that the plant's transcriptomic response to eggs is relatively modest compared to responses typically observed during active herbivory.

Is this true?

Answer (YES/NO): NO